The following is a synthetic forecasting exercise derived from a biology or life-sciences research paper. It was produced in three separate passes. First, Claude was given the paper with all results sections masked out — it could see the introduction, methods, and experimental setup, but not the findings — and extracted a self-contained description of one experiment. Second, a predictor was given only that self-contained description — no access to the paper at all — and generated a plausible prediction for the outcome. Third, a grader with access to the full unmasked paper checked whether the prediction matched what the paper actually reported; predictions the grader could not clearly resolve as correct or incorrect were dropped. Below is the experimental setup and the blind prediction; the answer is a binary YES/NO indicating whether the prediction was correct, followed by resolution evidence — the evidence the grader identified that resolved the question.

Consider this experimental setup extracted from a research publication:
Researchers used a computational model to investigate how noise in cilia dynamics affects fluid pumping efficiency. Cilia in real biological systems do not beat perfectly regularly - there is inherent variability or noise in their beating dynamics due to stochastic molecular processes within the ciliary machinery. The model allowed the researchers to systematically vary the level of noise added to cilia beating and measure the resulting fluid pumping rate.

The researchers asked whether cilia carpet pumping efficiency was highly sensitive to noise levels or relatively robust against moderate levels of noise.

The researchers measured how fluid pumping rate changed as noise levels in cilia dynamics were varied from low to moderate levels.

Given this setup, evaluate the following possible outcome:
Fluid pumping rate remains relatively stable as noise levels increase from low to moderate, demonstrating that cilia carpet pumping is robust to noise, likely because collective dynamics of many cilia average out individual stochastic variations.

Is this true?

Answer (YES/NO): YES